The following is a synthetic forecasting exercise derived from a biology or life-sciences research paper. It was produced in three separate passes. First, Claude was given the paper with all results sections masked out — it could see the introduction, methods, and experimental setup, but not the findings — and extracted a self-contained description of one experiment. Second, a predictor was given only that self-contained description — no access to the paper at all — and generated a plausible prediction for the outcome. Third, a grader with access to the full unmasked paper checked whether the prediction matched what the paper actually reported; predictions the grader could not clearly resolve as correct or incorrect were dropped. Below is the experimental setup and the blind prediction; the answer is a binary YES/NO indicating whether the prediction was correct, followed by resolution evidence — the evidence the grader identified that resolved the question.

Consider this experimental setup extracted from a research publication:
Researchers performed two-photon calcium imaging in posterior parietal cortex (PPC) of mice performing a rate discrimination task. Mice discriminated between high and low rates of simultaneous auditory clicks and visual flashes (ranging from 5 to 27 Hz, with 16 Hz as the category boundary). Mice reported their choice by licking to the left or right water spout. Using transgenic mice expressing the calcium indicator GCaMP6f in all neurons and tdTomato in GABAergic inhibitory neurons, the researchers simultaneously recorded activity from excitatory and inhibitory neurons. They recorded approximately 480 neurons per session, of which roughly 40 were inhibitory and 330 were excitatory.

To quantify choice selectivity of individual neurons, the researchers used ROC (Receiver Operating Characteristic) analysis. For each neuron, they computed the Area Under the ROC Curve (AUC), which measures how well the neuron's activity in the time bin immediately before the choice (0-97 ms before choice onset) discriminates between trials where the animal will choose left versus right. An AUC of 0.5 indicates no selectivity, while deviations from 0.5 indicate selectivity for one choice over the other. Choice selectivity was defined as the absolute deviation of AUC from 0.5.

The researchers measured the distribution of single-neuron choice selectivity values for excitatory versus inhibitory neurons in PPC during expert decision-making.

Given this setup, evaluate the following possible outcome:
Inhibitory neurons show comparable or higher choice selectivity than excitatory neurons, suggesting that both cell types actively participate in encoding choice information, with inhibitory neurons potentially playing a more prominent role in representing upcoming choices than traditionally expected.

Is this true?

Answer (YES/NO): YES